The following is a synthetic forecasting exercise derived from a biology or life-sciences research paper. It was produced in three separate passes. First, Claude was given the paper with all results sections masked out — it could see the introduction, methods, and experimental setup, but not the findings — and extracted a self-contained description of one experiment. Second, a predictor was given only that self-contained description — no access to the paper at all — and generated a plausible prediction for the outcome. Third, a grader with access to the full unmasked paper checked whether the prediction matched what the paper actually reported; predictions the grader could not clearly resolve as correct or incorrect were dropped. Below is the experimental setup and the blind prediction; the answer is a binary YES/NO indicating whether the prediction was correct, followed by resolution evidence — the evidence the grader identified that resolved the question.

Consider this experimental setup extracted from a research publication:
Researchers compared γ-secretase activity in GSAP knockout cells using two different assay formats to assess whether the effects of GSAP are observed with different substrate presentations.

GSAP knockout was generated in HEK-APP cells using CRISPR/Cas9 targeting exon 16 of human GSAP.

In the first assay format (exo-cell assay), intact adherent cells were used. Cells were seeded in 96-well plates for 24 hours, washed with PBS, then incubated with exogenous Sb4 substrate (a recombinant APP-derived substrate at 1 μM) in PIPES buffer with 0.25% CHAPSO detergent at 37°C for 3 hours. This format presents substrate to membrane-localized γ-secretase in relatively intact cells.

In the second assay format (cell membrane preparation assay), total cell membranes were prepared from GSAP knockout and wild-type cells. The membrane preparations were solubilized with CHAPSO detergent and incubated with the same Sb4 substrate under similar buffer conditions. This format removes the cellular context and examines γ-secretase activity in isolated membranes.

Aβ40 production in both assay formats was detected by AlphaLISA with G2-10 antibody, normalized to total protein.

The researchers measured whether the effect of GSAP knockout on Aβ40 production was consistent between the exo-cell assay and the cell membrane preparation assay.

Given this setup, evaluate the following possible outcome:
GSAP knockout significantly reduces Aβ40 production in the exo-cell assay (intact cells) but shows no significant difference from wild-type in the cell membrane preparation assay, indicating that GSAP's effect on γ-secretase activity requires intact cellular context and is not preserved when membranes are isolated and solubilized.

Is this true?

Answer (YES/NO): NO